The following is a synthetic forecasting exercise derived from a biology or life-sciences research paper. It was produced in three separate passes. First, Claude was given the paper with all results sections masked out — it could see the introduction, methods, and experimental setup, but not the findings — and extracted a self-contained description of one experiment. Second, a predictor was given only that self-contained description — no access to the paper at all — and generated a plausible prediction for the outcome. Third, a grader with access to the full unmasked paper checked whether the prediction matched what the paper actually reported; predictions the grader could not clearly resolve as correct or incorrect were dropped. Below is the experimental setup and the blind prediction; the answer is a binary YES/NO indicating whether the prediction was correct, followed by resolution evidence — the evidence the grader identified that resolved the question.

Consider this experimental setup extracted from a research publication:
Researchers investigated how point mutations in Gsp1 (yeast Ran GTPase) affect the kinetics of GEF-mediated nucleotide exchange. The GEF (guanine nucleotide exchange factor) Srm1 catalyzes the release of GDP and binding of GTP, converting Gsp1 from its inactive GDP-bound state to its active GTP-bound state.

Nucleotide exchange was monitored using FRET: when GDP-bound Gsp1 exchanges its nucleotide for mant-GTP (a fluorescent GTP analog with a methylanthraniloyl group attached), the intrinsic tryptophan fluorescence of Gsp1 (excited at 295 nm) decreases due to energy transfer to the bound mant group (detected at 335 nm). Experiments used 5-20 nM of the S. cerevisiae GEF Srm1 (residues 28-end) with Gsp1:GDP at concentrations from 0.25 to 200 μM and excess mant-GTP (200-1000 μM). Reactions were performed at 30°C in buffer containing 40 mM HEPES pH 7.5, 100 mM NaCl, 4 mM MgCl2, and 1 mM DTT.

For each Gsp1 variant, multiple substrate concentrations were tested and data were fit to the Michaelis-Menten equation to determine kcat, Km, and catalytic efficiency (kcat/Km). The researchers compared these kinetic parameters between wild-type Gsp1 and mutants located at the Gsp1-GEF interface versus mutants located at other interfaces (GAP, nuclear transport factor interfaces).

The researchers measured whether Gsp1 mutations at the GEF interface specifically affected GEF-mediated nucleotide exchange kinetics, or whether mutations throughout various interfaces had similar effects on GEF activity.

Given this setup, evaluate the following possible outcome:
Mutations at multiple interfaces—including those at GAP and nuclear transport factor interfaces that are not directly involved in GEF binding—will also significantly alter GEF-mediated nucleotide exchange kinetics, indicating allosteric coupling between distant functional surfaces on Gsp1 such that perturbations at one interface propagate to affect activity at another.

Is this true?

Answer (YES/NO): YES